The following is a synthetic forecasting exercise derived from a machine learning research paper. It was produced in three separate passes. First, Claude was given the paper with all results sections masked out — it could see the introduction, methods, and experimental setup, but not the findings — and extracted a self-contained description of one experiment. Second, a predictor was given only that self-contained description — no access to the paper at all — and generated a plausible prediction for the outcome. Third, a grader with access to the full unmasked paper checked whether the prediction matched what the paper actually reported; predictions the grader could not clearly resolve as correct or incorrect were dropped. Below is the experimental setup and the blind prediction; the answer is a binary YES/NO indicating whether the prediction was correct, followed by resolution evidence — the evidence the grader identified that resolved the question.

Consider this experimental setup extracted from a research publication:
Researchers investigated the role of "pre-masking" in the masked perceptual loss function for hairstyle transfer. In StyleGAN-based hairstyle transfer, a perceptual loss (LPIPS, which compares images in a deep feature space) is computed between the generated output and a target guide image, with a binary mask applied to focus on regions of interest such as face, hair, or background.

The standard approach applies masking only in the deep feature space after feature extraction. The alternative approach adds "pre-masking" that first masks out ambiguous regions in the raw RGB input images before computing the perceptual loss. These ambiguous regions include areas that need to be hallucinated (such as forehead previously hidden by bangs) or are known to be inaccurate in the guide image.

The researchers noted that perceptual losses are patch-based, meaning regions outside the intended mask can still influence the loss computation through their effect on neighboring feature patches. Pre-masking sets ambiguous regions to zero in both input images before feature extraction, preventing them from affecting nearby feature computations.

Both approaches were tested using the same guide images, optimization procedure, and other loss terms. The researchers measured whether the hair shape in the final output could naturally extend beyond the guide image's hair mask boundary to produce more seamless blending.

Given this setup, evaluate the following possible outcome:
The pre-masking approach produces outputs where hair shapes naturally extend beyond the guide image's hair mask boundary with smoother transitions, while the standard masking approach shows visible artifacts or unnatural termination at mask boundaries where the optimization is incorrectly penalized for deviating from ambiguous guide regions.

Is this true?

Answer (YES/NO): YES